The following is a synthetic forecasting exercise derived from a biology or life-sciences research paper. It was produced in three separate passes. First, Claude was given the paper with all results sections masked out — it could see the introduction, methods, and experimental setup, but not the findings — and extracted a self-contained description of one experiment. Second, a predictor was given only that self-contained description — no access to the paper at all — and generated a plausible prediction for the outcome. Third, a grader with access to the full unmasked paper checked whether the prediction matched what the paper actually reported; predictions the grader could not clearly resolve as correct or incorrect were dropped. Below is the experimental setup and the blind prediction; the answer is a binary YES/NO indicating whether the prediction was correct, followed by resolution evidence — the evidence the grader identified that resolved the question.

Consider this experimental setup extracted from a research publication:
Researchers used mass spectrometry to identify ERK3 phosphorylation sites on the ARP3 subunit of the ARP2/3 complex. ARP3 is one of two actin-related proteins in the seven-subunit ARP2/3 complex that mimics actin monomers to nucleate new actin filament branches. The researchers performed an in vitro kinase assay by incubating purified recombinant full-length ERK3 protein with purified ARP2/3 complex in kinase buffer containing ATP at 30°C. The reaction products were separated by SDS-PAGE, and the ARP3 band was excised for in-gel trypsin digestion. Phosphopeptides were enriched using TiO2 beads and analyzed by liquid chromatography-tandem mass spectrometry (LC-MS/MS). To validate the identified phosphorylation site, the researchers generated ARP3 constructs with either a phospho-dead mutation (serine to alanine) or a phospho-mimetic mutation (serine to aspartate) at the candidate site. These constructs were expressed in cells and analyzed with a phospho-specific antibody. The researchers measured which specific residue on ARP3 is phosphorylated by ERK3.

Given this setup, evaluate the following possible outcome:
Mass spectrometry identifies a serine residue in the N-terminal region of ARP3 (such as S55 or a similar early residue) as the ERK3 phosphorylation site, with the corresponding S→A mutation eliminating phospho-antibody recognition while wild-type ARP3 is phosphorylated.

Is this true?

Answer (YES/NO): NO